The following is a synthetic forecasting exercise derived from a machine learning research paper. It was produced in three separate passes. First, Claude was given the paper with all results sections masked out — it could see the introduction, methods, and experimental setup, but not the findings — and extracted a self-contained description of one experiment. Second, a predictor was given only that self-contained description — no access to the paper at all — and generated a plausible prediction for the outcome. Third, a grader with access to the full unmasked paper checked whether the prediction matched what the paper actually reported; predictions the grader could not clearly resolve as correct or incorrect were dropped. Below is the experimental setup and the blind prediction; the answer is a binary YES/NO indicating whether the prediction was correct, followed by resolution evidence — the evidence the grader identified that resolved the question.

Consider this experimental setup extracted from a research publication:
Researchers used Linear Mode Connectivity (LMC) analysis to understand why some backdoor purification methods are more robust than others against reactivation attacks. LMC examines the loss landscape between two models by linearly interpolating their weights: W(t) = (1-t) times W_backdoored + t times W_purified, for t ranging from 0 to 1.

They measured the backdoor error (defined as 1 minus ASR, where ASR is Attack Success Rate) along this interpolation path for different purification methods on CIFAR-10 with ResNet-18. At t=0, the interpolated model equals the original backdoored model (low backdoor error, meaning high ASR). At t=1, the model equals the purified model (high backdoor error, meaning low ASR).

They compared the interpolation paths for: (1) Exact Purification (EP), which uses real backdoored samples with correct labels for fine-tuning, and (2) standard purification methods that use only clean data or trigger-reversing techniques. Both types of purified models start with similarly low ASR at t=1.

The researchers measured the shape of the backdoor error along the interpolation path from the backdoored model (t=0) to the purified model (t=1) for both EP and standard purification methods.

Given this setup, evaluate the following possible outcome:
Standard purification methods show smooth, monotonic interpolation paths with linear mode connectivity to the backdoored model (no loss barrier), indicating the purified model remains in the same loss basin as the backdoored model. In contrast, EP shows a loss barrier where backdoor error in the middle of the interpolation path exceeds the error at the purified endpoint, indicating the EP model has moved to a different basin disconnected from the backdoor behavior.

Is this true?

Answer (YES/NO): NO